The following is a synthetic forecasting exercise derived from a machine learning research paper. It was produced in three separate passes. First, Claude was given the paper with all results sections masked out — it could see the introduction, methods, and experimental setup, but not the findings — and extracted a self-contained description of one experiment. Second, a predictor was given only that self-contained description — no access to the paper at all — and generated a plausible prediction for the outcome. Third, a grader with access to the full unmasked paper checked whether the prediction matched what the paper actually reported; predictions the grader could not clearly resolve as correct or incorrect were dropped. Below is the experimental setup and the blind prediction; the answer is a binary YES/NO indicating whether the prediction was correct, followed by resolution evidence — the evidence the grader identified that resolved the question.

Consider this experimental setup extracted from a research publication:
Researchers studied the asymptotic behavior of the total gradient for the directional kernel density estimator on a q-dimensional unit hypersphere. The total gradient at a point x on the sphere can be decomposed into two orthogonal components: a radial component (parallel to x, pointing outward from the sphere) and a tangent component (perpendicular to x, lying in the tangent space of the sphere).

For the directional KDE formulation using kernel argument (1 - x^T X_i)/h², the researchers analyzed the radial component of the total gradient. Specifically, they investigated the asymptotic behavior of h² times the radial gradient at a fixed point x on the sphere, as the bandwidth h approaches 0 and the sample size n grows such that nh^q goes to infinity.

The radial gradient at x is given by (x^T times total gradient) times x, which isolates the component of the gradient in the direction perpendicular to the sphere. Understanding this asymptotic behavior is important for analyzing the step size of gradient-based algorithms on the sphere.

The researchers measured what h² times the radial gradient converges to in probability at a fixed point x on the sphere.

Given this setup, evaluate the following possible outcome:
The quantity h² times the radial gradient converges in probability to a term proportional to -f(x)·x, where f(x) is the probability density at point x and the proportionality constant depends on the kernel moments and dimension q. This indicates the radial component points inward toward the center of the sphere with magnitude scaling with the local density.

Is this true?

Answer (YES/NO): NO